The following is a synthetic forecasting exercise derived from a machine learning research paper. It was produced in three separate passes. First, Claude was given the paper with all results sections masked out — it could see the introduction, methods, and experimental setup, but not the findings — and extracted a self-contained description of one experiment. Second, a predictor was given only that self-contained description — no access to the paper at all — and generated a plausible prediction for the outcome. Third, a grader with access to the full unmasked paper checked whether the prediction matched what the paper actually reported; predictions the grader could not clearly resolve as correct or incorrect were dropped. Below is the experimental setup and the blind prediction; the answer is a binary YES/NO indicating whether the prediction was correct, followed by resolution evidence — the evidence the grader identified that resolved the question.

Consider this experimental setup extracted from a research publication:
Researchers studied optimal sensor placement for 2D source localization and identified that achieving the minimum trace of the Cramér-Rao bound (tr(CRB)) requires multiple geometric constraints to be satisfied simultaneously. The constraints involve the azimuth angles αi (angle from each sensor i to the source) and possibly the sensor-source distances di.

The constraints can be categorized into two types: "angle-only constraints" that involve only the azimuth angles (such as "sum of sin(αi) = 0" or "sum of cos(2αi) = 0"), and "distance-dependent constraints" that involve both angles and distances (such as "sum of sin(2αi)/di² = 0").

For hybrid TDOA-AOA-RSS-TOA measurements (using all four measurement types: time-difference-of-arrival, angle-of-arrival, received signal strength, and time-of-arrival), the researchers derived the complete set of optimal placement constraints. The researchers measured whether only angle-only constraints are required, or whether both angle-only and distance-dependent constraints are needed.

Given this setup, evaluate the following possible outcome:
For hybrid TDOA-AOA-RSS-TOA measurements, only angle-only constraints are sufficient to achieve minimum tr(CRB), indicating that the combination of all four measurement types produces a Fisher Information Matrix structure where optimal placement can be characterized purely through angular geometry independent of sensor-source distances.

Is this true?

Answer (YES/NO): NO